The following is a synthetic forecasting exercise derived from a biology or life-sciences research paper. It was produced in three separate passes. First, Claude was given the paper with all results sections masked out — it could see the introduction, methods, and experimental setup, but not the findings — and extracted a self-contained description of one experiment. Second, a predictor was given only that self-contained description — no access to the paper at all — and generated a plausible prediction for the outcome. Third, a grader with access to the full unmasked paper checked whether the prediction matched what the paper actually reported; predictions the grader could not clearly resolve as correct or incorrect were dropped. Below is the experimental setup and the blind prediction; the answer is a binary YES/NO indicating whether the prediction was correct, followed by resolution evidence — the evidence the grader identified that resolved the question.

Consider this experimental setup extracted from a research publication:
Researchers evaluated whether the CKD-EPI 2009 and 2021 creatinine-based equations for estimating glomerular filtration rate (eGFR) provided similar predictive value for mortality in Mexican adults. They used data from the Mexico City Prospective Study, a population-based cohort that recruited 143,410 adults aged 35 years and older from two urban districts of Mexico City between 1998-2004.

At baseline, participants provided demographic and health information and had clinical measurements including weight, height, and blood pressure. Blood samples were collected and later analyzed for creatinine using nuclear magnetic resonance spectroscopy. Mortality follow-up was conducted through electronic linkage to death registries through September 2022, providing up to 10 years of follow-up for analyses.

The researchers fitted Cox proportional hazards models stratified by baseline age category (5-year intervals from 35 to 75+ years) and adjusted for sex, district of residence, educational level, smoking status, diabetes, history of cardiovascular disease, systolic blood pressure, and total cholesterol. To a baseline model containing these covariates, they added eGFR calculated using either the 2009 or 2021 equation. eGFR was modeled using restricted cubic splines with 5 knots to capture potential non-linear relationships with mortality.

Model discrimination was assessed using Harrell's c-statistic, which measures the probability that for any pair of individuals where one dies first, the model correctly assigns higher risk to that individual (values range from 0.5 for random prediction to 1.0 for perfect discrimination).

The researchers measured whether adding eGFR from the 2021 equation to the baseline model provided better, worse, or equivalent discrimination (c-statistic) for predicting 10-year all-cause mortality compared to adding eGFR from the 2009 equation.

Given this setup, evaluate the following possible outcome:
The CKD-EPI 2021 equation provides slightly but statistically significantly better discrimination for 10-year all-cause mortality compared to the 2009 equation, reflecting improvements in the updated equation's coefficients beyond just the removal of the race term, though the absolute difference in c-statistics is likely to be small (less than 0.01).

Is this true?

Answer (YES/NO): NO